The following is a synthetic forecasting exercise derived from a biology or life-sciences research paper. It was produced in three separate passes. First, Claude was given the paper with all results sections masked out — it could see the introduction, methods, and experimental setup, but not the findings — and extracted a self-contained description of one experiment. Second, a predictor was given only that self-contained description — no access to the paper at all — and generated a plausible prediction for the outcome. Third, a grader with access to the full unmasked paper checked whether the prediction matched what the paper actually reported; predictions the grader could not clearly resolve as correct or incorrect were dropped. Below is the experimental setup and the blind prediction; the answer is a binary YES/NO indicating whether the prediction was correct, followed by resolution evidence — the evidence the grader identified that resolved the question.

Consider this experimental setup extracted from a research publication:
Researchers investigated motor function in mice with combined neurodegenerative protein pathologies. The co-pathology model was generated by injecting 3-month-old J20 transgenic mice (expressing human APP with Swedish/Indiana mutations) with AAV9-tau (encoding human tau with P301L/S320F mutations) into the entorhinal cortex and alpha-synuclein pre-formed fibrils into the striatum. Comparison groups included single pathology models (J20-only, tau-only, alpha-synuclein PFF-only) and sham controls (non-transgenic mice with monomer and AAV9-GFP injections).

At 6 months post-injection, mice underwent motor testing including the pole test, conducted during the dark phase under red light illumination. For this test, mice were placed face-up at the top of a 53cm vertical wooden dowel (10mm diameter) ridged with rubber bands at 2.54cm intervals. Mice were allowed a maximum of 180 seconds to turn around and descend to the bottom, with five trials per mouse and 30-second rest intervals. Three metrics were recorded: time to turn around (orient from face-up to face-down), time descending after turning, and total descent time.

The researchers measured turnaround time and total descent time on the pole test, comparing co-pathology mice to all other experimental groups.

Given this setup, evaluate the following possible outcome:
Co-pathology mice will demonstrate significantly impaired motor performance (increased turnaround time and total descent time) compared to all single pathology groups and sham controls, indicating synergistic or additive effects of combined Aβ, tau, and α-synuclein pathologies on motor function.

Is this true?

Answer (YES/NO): NO